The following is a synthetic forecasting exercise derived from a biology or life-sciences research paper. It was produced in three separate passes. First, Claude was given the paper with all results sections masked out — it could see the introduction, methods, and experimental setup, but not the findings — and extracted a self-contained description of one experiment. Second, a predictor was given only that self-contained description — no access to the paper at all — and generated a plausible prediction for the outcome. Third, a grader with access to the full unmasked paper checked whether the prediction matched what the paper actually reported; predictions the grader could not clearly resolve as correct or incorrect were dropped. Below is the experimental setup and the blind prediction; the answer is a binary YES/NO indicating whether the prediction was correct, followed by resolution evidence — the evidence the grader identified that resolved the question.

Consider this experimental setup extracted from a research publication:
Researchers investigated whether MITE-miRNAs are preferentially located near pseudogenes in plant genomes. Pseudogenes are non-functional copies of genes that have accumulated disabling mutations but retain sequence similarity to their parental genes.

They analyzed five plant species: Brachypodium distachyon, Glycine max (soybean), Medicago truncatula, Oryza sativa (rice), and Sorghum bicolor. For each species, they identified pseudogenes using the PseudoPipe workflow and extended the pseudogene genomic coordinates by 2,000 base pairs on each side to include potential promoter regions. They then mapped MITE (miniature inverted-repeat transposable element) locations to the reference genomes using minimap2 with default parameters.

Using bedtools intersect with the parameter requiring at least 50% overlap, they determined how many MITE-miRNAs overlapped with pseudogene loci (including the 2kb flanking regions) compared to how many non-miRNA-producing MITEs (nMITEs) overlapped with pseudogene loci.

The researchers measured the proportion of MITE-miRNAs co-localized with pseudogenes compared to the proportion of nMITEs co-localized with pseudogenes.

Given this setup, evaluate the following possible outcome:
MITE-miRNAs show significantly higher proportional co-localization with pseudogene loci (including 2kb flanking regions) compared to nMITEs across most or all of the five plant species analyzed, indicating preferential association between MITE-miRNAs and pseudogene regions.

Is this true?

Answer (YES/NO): YES